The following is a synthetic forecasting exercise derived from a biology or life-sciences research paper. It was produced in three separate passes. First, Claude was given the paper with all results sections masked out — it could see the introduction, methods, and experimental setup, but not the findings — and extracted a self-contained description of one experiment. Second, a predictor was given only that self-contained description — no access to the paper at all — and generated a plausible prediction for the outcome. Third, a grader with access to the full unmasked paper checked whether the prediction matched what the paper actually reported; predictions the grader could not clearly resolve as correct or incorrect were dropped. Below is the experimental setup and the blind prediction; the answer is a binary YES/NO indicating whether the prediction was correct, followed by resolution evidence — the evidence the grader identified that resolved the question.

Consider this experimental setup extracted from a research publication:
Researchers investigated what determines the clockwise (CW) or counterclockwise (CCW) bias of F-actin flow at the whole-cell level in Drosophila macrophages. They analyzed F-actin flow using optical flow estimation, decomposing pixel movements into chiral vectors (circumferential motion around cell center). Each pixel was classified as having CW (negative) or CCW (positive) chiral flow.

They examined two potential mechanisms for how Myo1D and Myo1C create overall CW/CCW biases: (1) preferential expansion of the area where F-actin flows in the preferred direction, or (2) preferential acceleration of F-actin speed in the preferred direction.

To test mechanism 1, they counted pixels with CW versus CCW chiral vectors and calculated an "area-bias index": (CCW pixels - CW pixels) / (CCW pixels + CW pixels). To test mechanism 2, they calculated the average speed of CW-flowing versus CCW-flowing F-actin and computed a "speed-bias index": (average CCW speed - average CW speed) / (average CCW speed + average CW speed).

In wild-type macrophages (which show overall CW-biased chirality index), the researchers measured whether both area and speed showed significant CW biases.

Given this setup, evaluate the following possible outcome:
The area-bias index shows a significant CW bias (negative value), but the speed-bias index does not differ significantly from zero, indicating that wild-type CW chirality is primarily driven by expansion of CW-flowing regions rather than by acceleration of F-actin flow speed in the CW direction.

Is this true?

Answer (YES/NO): YES